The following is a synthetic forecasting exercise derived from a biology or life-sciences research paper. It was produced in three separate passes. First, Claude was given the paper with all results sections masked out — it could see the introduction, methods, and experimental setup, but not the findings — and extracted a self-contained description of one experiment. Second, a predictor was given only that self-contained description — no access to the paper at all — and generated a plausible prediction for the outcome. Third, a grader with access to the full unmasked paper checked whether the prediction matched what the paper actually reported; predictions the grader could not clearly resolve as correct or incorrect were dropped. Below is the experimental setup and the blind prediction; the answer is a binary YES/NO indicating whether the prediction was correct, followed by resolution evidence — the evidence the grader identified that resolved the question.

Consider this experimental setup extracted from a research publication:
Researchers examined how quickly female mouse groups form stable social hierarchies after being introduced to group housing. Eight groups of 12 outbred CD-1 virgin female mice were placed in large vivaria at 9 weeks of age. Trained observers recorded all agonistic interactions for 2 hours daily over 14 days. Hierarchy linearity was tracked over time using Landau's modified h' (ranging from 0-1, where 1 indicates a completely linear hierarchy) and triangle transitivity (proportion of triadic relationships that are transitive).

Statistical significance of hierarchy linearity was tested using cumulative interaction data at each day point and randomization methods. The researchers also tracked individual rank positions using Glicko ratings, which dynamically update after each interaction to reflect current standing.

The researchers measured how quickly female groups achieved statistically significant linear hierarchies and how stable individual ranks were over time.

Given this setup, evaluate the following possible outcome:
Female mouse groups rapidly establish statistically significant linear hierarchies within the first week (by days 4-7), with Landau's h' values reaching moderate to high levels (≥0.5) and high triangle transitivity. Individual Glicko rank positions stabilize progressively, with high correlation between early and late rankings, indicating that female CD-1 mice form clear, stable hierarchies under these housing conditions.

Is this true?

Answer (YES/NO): NO